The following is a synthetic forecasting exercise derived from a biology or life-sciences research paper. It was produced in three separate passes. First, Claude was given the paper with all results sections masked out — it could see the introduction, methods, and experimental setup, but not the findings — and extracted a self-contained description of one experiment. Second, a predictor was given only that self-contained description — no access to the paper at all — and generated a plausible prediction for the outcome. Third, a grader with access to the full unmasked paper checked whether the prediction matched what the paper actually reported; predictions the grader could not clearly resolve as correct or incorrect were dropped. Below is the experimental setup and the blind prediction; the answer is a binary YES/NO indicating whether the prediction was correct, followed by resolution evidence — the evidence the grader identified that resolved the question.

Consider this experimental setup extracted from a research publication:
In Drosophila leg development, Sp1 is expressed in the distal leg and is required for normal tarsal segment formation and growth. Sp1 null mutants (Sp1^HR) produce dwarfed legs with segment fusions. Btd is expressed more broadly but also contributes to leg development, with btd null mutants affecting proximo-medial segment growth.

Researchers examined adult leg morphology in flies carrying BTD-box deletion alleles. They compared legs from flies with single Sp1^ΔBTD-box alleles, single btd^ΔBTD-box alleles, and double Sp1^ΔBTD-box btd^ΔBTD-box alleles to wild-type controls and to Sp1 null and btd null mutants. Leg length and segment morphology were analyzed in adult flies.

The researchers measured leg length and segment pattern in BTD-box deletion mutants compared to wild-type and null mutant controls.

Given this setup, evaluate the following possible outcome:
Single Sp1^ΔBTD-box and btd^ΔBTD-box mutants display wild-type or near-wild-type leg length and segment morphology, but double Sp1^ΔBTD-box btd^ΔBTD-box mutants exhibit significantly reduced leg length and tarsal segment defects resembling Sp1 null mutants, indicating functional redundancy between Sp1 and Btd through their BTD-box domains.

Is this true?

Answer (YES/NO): NO